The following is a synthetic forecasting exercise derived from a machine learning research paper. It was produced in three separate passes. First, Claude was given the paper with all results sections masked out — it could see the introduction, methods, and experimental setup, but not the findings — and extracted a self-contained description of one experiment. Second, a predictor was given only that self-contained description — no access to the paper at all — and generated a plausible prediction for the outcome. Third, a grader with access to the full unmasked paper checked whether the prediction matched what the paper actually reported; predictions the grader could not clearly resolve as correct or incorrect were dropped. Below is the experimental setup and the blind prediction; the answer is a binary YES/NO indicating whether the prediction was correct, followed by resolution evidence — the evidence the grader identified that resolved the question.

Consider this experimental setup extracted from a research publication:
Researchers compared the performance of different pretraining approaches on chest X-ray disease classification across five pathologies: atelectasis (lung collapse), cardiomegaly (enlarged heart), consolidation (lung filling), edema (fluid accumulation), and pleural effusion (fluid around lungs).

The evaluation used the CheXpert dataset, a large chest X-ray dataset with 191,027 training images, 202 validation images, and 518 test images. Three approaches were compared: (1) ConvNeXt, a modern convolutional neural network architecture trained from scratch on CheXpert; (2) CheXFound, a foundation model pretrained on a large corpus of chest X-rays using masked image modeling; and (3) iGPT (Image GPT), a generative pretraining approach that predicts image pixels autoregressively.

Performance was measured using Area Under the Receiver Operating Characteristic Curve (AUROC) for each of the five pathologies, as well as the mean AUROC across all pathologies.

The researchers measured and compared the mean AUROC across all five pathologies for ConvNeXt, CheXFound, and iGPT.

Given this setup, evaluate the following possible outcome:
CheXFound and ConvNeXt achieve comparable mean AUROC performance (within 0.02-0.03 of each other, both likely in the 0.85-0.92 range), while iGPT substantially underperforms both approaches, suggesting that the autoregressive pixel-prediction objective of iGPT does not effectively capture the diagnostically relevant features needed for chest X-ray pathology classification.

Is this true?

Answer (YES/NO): NO